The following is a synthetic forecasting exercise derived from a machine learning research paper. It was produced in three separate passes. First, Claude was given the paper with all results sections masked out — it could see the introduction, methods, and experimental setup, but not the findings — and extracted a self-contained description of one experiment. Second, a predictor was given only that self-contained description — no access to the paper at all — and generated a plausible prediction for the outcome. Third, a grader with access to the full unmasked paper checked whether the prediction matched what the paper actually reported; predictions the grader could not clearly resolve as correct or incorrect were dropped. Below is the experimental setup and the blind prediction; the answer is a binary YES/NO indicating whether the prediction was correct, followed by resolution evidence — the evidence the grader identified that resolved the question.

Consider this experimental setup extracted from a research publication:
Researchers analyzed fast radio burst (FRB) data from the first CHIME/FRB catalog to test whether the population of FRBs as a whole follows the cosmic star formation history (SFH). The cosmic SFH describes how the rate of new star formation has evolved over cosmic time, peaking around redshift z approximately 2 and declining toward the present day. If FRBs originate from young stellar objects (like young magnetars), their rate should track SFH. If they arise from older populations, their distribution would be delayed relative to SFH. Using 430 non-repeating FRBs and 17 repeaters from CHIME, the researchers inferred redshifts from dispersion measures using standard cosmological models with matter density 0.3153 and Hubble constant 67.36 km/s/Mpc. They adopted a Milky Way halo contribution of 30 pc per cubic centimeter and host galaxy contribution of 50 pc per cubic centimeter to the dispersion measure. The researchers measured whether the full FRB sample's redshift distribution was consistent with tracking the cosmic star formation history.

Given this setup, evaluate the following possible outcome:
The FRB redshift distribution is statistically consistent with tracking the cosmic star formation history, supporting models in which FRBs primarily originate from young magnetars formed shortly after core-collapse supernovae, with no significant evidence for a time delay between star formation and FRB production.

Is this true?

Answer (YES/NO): NO